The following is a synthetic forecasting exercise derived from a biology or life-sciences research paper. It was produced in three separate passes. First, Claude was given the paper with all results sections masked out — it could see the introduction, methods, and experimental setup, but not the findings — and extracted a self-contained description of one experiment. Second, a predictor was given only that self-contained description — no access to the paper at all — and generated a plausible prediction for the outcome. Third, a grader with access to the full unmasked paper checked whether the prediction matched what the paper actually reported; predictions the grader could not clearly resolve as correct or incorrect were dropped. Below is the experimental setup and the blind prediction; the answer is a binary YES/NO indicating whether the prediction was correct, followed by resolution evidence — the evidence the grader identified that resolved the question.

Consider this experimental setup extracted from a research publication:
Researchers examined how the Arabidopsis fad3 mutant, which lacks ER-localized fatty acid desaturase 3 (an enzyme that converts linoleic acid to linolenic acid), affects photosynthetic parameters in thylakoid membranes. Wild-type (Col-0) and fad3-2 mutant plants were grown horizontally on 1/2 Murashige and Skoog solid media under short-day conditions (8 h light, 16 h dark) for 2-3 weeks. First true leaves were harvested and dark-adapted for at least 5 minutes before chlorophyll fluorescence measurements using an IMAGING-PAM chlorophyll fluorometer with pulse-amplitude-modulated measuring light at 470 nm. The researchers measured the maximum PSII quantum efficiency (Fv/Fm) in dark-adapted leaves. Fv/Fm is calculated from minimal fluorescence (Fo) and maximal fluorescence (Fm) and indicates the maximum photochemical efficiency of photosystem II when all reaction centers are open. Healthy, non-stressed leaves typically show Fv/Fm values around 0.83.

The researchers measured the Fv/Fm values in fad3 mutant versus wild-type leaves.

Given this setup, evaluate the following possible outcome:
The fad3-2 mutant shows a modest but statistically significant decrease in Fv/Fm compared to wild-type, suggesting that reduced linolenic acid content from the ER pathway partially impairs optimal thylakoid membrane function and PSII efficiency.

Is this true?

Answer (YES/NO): NO